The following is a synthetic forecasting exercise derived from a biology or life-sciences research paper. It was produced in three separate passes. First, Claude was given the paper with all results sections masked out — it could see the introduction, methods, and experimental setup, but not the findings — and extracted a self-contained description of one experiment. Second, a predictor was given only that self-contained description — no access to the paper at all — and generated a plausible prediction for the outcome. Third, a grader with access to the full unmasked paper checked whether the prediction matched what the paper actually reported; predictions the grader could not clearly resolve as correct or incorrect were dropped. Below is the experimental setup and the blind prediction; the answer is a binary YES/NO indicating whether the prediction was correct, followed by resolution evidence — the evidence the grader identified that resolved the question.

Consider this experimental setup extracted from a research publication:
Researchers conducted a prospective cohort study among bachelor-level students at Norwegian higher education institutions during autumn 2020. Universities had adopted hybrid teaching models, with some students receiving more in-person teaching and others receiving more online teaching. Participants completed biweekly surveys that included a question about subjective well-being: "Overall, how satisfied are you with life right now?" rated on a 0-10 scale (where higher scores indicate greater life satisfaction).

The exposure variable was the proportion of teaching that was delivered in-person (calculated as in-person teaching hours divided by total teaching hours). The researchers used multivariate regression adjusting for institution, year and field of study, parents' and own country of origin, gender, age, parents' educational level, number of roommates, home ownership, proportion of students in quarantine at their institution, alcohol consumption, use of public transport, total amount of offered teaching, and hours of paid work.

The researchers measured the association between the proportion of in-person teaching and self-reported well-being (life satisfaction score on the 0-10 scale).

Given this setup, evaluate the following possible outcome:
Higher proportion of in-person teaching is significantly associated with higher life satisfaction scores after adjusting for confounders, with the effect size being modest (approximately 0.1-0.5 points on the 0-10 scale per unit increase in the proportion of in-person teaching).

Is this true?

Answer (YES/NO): YES